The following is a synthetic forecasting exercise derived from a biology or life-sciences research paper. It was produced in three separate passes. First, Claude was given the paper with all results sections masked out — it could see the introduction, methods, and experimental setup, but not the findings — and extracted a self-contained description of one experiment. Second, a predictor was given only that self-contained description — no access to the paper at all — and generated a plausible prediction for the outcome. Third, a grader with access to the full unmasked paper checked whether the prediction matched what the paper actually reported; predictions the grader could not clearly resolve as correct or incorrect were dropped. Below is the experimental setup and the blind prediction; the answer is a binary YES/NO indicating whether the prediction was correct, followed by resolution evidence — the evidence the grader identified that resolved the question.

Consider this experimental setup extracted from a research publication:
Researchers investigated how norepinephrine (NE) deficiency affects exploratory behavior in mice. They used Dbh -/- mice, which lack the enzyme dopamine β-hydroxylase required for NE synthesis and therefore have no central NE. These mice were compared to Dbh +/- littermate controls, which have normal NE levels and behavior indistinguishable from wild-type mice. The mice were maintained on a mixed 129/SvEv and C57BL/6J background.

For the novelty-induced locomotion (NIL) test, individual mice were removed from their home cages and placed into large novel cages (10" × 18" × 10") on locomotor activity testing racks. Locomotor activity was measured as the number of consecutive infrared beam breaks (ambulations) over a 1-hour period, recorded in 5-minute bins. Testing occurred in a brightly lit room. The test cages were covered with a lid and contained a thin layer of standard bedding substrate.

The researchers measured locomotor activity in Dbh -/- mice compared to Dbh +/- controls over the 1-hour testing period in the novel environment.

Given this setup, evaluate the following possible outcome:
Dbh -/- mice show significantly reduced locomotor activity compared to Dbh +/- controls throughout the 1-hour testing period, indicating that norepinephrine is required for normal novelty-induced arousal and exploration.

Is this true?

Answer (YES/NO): NO